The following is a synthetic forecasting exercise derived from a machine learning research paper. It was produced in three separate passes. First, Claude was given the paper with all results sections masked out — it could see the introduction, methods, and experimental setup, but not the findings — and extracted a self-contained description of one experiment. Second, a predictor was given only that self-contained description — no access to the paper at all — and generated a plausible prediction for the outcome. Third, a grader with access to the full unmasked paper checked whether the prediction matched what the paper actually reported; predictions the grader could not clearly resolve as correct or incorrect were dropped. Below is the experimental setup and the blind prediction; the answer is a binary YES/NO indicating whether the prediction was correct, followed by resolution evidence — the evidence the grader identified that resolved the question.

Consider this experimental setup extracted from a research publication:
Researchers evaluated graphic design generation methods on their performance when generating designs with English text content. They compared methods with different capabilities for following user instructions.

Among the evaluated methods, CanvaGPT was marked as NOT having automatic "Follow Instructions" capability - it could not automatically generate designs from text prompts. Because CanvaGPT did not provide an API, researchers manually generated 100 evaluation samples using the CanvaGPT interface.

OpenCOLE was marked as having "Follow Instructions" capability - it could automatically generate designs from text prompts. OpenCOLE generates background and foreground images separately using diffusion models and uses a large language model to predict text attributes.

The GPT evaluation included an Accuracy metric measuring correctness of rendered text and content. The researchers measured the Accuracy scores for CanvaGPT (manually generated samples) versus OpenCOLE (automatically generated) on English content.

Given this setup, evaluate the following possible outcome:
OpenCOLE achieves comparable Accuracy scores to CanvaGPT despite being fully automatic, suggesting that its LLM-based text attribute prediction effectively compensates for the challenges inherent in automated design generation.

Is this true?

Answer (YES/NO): NO